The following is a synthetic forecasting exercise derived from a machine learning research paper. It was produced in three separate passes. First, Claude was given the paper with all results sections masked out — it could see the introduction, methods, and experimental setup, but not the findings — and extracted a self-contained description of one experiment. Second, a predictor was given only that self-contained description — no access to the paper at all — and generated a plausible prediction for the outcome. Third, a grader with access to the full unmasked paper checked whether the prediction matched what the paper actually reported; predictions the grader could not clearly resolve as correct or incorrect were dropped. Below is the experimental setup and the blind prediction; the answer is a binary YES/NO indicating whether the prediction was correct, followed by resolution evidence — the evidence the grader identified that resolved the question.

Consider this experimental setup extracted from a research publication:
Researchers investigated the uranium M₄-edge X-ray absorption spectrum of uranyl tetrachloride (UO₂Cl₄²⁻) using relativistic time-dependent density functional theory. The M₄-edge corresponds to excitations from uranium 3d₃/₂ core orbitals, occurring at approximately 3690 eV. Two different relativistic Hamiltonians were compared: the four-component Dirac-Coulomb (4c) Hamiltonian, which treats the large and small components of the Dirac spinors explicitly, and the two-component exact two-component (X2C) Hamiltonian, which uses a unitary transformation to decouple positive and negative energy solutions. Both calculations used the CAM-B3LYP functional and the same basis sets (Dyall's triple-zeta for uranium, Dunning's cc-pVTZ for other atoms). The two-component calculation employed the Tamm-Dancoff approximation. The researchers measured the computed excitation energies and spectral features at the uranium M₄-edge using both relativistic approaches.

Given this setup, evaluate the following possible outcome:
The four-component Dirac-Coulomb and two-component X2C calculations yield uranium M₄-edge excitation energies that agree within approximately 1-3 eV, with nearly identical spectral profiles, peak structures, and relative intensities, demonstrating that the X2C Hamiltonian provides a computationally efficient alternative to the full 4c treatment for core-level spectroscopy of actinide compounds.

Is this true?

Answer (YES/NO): YES